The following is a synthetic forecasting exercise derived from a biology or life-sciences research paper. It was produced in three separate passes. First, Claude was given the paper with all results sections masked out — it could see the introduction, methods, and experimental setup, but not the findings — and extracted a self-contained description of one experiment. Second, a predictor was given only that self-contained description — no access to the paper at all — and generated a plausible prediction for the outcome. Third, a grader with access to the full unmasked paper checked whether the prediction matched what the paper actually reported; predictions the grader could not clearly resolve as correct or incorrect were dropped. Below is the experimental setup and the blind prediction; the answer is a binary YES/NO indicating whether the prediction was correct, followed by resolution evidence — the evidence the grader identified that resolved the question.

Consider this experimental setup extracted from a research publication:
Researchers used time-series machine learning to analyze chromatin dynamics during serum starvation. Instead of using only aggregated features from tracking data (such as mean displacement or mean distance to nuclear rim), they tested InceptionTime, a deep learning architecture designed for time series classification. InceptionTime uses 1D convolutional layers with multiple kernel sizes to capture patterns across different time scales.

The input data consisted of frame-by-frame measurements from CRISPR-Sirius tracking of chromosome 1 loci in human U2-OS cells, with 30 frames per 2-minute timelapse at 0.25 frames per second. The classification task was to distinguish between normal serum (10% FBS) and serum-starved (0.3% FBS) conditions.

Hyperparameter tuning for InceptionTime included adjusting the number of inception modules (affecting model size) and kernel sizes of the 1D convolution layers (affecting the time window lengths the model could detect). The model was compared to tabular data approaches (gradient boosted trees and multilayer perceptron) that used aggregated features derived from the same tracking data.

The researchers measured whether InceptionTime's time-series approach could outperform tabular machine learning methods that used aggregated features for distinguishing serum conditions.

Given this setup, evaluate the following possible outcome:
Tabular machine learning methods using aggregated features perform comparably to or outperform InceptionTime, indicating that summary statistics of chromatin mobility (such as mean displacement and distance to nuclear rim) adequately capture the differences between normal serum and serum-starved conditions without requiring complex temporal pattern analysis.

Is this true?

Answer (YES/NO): YES